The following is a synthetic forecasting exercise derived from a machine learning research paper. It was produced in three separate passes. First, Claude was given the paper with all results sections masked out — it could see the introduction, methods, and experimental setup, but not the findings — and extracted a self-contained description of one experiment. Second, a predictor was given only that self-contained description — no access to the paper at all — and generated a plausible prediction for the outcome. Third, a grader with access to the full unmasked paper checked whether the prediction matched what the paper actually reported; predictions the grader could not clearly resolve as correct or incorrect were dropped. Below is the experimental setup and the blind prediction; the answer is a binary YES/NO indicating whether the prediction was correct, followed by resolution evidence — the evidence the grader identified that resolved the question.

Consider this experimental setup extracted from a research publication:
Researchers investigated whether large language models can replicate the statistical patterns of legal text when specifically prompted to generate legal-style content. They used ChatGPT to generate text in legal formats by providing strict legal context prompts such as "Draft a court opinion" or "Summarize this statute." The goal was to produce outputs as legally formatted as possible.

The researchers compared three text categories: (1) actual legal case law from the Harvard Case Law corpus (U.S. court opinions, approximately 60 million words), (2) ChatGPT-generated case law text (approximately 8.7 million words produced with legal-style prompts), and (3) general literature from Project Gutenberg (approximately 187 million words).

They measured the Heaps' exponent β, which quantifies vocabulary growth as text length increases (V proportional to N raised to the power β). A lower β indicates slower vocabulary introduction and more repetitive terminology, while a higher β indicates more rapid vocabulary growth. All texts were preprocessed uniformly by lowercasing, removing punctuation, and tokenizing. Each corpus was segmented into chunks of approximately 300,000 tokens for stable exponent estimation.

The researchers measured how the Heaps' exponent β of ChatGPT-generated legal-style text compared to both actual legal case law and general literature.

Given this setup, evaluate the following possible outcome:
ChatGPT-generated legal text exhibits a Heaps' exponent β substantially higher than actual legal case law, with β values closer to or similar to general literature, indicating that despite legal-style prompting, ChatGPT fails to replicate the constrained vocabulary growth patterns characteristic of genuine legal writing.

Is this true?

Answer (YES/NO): NO